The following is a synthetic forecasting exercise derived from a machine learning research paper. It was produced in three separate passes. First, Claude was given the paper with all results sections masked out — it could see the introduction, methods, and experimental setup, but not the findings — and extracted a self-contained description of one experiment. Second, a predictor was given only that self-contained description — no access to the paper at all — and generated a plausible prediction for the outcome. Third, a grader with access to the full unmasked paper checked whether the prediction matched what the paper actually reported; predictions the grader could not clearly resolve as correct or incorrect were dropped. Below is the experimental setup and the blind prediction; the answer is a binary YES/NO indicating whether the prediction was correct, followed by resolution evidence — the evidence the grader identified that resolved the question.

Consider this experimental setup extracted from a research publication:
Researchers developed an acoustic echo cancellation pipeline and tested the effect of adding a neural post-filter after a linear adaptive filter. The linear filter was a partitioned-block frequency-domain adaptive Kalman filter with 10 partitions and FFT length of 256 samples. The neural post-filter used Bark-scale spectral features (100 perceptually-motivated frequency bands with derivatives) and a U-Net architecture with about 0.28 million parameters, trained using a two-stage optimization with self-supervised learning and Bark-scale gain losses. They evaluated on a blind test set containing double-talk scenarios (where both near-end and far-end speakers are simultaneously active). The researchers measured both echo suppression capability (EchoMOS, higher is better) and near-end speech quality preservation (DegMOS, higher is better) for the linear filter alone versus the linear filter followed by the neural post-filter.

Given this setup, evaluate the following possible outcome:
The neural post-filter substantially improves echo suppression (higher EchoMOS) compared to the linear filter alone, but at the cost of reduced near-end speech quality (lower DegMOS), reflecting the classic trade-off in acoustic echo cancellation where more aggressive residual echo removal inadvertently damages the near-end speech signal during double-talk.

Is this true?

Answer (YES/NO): YES